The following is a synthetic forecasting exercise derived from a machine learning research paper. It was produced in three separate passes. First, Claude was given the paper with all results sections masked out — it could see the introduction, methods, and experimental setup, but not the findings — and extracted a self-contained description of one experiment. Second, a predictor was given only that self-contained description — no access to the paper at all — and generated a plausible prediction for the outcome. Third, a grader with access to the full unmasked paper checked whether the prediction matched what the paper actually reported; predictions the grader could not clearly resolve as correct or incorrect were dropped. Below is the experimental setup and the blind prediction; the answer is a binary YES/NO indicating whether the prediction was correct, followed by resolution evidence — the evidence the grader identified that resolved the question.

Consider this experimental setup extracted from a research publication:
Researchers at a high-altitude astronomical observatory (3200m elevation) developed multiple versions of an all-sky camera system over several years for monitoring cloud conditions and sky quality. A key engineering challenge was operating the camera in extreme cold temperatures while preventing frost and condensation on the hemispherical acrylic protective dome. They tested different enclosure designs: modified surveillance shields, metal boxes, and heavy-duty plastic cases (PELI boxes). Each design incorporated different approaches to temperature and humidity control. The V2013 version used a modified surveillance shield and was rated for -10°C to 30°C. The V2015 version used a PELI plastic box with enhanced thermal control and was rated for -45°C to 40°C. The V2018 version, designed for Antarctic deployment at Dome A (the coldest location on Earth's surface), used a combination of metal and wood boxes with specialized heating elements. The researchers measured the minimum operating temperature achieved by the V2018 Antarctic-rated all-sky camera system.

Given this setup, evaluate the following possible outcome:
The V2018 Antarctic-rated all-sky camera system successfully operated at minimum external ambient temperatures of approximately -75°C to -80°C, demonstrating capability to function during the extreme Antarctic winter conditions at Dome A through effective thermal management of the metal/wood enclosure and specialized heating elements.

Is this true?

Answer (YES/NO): YES